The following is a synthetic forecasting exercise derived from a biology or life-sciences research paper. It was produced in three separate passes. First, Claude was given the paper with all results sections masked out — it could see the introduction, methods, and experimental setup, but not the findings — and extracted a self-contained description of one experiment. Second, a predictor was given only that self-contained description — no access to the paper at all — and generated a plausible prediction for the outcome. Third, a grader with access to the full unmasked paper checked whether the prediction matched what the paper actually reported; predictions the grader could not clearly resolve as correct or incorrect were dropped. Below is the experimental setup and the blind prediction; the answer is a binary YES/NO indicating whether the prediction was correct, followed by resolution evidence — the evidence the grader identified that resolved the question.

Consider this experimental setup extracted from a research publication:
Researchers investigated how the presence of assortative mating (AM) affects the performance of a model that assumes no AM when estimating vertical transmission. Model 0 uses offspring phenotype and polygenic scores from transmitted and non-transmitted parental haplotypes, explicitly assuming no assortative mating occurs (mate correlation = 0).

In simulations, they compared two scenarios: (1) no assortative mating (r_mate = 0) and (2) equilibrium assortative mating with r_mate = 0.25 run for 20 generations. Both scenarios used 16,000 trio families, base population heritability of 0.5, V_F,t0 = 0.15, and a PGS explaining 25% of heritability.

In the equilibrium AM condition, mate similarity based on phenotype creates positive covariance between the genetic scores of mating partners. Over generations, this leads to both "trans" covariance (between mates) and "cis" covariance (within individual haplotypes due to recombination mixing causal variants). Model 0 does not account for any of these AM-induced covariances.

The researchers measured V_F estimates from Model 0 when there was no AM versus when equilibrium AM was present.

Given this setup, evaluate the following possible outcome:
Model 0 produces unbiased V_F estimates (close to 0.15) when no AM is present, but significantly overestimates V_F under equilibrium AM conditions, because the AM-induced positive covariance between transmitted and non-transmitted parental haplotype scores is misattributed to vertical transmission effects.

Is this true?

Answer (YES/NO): YES